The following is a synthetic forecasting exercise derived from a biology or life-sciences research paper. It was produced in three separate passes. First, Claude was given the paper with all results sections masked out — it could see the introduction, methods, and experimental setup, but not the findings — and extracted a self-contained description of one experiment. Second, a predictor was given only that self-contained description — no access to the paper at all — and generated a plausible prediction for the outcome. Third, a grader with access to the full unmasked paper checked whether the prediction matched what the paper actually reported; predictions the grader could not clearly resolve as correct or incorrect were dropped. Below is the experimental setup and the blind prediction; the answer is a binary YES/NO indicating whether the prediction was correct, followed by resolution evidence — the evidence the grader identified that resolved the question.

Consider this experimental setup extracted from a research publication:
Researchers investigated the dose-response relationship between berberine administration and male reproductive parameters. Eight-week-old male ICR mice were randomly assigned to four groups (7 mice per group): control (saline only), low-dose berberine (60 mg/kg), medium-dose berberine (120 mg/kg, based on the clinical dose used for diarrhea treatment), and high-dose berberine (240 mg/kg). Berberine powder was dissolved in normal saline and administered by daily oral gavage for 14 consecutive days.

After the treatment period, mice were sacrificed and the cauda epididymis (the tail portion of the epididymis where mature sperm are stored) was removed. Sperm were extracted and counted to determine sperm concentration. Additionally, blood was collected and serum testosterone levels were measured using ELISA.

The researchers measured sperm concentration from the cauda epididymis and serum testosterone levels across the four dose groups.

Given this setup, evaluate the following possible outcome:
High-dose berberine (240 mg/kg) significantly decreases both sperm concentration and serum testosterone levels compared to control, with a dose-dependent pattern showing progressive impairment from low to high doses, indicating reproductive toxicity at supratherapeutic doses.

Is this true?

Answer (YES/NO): YES